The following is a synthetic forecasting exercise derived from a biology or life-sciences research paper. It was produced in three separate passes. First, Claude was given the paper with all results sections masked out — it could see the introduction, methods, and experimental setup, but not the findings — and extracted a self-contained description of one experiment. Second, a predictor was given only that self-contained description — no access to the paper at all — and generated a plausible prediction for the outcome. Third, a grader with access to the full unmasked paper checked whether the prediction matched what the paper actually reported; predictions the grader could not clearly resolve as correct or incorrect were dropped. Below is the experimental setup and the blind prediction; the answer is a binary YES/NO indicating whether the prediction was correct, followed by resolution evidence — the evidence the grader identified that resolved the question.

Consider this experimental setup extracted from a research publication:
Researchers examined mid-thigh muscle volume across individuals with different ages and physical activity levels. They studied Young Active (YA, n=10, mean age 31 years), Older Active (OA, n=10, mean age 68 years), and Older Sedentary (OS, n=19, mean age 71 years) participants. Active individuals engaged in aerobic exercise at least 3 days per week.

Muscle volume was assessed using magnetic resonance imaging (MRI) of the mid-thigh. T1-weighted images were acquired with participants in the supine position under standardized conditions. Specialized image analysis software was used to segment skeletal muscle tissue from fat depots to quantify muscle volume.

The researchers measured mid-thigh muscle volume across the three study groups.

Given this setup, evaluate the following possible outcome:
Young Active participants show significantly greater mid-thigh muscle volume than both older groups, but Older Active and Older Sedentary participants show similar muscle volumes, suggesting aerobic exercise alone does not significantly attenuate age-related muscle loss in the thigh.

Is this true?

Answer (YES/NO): NO